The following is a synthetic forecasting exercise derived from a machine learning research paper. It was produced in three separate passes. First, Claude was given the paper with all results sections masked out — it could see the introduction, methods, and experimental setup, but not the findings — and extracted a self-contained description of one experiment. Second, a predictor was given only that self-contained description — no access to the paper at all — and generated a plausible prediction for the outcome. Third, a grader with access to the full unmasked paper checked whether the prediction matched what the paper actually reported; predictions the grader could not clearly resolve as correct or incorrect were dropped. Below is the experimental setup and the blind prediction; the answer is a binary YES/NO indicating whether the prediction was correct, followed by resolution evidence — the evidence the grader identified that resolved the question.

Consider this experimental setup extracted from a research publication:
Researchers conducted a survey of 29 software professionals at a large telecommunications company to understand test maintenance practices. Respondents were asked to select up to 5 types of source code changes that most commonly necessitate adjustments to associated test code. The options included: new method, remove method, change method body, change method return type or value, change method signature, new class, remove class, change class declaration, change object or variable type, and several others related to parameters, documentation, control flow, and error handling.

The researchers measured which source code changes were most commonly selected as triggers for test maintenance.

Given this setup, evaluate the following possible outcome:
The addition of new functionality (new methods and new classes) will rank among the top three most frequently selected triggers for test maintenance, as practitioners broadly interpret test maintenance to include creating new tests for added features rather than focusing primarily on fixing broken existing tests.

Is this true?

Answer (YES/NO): NO